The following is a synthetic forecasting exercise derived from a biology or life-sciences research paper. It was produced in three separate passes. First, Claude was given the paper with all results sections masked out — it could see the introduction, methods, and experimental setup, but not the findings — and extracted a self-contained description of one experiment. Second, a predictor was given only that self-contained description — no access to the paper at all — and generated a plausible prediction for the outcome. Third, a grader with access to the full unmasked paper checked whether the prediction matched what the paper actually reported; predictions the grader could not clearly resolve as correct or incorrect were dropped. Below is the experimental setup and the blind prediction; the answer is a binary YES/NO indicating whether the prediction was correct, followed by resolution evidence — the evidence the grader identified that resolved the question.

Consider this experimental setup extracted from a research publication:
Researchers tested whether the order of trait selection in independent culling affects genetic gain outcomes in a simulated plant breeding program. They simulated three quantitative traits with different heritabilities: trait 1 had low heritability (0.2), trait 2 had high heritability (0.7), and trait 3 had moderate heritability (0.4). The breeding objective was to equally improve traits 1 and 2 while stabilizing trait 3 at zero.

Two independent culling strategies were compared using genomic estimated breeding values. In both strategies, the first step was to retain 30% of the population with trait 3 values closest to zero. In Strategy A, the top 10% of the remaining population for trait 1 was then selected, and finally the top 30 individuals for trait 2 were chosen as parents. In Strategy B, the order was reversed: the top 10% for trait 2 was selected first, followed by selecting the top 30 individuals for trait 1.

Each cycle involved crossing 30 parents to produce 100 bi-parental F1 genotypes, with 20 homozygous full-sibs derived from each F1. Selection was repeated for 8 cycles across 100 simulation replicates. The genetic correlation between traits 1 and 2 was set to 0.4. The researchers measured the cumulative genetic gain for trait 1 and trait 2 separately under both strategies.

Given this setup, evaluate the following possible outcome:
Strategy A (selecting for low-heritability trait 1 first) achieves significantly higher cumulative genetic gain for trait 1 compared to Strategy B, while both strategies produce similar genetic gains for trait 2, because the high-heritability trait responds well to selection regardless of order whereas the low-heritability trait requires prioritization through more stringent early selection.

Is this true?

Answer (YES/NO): NO